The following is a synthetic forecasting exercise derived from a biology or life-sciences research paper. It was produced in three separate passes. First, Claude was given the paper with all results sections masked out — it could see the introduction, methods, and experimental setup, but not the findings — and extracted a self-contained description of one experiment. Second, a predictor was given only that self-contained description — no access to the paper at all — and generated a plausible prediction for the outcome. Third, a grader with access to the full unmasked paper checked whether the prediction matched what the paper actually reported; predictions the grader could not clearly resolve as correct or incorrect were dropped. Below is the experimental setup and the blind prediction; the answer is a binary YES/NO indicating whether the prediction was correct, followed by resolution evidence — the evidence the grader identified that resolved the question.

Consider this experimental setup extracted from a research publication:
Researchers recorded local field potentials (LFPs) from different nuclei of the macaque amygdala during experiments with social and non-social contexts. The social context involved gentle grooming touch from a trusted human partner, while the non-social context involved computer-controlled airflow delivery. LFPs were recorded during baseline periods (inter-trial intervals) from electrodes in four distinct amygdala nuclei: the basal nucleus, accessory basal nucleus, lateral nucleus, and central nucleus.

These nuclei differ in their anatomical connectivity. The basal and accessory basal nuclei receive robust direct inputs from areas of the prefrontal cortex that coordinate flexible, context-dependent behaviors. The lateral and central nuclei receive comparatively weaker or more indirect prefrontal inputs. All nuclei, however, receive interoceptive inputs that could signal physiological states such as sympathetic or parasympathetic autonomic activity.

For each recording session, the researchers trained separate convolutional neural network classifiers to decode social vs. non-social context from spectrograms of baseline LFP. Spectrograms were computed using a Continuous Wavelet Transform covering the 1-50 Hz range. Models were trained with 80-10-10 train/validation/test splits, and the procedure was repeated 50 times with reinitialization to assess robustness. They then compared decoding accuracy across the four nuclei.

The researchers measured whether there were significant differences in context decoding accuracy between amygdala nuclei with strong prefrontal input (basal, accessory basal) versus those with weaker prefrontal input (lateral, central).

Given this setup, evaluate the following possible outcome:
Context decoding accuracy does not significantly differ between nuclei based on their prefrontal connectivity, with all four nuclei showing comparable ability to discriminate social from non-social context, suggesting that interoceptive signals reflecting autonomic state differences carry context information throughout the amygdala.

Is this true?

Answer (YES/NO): YES